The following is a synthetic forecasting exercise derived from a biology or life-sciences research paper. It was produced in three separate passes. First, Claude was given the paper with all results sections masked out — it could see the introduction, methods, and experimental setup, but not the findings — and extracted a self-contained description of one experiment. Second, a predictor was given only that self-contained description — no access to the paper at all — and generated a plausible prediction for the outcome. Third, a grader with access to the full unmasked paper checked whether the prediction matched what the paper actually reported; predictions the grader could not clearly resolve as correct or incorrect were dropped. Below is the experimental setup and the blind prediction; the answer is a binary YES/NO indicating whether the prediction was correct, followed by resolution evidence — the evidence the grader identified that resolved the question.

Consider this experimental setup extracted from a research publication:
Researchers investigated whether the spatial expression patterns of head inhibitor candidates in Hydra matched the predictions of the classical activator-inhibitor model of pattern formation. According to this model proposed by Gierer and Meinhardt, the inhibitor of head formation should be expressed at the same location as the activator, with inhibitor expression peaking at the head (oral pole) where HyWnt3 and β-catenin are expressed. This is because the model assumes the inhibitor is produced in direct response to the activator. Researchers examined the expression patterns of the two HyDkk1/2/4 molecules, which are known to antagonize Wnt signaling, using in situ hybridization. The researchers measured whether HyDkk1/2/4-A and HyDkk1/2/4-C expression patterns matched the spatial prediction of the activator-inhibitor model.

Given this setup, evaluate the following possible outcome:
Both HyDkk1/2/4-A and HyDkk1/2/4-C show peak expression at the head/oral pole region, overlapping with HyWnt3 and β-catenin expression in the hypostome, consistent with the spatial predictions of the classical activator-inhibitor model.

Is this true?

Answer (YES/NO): NO